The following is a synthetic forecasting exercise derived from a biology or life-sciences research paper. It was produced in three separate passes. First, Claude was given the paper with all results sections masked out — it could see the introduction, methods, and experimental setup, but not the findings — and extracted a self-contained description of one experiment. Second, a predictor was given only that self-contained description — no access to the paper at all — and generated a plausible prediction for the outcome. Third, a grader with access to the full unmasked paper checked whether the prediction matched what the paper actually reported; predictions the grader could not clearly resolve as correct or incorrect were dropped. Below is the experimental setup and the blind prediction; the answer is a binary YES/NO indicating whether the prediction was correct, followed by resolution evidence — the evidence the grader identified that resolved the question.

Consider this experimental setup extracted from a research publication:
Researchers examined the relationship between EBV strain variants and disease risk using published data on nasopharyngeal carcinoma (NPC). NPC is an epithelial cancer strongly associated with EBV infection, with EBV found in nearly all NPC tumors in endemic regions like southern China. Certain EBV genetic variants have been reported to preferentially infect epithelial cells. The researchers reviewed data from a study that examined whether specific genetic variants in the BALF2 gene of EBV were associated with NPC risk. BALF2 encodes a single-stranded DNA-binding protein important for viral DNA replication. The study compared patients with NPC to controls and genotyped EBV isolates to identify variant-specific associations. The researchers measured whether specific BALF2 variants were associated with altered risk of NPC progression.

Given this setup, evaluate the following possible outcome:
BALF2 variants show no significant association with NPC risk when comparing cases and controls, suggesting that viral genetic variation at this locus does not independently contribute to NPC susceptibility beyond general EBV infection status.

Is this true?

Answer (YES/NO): NO